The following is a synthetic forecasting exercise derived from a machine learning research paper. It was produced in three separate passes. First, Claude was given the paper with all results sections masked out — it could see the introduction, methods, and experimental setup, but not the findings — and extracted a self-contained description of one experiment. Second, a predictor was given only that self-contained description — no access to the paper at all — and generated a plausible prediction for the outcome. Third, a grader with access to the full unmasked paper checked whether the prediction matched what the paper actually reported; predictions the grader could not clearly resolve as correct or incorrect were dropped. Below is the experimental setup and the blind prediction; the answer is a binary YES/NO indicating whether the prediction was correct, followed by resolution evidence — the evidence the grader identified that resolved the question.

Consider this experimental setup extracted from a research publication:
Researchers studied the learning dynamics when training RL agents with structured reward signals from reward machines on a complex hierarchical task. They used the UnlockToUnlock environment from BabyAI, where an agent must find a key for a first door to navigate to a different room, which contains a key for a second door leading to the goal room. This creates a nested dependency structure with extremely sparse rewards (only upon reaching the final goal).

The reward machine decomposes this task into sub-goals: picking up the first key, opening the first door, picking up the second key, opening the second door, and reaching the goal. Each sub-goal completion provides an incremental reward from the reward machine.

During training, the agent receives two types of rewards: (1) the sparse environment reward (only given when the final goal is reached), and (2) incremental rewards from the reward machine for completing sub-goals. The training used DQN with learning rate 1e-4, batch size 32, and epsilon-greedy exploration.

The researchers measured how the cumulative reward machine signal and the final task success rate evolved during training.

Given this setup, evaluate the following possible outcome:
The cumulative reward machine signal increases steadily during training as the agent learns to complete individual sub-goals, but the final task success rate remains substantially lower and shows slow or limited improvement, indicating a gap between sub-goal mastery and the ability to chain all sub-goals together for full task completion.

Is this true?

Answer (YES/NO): NO